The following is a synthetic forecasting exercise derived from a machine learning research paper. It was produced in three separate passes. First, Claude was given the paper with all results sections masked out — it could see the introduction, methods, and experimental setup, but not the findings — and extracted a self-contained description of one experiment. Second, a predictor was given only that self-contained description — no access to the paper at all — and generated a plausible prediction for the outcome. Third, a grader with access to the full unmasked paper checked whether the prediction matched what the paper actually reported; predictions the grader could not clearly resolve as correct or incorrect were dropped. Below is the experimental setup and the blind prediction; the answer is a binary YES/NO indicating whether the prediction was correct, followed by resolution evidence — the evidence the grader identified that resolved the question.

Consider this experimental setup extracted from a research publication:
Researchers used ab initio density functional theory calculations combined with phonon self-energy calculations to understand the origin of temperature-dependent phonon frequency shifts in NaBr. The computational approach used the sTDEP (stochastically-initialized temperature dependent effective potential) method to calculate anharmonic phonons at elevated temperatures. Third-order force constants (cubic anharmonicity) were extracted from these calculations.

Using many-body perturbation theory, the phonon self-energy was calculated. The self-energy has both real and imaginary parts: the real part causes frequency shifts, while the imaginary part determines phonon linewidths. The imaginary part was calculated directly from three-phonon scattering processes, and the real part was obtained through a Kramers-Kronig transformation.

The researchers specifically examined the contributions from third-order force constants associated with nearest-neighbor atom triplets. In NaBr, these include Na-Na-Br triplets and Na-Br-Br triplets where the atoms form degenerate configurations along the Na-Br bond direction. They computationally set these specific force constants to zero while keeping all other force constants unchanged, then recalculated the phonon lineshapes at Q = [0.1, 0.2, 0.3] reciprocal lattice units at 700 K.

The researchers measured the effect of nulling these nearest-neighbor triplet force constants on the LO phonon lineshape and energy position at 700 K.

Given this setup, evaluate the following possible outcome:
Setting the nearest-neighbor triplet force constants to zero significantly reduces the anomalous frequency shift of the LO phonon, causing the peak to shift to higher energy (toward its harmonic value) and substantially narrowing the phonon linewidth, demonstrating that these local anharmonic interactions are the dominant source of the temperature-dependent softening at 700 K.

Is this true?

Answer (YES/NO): YES